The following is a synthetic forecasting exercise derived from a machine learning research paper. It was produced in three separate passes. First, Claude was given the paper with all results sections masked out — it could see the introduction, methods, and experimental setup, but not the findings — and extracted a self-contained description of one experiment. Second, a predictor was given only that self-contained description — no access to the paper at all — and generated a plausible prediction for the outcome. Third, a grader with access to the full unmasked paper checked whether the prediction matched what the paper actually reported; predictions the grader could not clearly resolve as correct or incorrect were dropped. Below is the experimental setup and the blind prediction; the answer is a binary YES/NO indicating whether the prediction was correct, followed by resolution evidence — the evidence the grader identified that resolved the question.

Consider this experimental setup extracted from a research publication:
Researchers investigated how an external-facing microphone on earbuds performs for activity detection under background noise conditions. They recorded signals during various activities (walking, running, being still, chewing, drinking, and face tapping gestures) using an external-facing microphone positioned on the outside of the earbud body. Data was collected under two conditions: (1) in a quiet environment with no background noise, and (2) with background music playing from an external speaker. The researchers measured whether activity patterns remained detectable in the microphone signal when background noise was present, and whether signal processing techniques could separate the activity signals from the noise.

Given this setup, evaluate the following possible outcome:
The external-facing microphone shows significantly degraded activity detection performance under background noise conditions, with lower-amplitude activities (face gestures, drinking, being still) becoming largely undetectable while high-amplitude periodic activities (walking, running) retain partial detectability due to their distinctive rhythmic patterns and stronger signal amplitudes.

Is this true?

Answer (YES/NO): NO